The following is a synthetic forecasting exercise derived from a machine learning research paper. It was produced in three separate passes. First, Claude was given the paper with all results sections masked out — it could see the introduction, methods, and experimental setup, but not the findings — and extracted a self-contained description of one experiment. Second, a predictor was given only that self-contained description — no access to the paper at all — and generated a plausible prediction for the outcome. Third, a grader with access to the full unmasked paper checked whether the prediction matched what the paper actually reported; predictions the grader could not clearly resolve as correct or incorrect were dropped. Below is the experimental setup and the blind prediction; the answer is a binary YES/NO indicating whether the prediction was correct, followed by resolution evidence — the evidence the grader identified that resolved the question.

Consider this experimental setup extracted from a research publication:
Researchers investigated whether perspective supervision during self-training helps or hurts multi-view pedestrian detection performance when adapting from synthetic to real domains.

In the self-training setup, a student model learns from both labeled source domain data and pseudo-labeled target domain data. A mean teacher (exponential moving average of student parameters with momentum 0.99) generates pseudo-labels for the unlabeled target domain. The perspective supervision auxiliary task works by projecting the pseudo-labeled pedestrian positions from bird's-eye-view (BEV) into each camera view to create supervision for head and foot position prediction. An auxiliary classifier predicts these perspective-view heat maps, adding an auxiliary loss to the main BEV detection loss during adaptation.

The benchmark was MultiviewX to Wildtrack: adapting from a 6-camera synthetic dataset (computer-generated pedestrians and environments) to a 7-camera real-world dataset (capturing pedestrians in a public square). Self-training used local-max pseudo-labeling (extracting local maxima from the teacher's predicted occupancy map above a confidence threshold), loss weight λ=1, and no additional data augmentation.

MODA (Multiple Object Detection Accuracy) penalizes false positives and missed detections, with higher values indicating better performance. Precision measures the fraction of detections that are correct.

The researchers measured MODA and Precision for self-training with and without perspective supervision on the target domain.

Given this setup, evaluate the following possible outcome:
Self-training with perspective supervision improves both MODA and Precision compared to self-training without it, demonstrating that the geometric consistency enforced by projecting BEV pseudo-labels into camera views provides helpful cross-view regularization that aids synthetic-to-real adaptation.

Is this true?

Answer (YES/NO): NO